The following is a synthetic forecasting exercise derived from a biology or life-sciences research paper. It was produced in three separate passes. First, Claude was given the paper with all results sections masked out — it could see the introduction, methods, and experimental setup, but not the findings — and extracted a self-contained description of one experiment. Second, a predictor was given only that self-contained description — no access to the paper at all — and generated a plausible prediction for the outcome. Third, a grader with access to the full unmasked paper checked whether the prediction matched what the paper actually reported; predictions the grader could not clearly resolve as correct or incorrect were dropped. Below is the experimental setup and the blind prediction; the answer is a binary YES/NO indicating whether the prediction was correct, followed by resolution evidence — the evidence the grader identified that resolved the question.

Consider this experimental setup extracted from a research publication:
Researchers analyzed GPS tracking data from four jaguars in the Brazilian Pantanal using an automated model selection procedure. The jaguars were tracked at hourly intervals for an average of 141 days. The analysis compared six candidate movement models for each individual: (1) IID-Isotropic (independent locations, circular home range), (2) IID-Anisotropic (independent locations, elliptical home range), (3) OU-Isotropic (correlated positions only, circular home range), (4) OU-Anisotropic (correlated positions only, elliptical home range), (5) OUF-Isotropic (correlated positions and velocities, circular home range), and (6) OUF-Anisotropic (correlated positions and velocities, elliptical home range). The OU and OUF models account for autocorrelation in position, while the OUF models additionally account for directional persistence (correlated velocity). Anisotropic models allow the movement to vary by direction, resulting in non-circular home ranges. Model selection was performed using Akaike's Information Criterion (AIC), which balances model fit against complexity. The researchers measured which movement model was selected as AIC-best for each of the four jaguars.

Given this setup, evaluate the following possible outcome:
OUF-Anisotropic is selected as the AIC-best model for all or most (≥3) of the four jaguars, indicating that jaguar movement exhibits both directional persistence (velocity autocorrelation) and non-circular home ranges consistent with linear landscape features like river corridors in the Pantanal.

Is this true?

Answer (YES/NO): YES